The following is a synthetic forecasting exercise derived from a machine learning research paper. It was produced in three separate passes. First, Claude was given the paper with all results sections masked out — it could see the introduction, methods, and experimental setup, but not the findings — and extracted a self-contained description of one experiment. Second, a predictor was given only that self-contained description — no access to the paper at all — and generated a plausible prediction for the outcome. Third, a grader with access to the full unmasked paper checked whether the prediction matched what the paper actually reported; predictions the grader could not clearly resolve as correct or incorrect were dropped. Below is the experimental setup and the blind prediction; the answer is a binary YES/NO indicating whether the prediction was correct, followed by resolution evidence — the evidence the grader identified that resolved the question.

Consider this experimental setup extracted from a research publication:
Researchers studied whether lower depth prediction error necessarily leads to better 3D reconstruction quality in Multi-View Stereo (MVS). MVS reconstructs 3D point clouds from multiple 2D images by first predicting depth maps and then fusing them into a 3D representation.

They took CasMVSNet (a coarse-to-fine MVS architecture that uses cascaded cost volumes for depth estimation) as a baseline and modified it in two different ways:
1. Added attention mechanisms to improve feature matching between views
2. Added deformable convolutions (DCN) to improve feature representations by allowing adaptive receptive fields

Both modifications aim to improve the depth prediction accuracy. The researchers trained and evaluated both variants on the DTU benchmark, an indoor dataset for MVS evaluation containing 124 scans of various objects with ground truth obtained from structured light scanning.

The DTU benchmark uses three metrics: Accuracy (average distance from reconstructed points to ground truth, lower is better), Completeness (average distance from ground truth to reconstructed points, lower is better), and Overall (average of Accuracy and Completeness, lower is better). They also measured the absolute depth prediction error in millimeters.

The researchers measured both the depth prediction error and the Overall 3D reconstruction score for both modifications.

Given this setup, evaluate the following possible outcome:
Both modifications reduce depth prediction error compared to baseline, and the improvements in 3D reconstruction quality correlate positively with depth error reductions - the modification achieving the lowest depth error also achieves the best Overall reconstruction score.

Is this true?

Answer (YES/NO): NO